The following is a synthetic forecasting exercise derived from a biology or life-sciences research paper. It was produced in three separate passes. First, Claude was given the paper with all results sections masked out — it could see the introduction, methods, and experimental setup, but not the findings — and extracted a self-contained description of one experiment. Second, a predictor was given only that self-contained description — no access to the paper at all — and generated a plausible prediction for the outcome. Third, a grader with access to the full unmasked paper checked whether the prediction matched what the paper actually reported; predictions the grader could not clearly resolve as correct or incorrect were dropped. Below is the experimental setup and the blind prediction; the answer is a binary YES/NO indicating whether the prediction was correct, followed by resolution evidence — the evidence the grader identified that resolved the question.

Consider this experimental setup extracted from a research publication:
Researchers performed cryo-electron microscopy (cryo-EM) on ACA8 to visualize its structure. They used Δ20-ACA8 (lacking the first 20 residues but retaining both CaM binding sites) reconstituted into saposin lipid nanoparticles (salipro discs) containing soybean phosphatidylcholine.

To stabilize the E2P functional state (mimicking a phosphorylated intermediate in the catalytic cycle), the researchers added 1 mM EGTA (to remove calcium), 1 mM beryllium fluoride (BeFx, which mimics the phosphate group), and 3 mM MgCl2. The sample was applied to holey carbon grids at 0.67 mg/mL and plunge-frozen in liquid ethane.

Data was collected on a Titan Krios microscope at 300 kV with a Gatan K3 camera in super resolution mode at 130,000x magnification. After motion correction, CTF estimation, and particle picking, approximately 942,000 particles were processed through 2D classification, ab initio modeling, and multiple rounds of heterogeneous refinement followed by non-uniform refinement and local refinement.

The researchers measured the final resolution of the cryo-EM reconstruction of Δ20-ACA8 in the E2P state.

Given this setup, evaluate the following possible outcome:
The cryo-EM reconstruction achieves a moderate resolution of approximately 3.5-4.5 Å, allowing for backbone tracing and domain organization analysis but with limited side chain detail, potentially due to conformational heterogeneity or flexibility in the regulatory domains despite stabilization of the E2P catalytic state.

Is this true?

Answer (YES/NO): NO